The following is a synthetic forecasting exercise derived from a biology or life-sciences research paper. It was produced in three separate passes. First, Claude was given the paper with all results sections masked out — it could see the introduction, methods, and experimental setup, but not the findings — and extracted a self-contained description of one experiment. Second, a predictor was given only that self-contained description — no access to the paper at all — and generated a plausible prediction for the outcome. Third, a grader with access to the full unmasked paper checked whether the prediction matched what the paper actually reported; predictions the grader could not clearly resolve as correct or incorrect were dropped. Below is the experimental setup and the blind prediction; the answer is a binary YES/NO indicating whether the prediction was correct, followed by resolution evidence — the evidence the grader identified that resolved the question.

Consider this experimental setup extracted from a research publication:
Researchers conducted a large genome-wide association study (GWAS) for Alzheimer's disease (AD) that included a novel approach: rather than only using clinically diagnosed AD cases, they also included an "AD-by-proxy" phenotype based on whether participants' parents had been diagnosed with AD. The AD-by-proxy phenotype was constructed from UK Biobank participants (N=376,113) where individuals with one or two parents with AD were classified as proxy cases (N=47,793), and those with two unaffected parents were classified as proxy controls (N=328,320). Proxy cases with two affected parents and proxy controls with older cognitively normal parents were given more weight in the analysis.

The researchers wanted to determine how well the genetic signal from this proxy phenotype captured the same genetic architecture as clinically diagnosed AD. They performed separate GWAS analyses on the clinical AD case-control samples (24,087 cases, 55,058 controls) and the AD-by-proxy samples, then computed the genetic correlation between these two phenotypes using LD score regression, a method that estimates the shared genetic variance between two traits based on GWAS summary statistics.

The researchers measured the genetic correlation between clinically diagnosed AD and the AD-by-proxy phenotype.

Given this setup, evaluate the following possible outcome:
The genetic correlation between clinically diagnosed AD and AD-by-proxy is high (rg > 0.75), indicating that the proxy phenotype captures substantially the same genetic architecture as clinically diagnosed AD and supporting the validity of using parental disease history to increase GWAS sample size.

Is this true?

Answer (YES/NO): YES